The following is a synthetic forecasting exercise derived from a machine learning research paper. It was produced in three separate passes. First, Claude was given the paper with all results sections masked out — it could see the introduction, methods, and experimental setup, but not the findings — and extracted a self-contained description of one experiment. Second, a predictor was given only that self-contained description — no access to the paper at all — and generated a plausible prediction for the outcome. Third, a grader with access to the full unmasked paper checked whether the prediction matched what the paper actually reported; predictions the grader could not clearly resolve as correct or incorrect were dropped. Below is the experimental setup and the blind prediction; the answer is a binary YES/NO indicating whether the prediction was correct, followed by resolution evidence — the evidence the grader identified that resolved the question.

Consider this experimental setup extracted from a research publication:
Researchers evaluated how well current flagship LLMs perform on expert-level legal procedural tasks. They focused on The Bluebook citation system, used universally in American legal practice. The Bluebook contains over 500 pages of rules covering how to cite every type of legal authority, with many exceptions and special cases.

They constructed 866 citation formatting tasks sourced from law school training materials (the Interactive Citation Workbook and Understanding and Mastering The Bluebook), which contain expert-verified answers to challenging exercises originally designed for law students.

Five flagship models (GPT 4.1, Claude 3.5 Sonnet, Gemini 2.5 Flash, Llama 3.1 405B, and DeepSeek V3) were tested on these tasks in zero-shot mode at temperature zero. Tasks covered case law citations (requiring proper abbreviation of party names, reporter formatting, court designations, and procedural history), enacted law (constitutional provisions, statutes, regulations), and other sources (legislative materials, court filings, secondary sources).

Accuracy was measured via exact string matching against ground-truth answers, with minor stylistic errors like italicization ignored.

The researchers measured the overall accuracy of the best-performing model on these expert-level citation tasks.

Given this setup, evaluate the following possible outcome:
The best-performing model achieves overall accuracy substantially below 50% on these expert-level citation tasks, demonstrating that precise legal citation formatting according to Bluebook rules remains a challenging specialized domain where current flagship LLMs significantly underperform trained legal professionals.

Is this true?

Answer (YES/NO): NO